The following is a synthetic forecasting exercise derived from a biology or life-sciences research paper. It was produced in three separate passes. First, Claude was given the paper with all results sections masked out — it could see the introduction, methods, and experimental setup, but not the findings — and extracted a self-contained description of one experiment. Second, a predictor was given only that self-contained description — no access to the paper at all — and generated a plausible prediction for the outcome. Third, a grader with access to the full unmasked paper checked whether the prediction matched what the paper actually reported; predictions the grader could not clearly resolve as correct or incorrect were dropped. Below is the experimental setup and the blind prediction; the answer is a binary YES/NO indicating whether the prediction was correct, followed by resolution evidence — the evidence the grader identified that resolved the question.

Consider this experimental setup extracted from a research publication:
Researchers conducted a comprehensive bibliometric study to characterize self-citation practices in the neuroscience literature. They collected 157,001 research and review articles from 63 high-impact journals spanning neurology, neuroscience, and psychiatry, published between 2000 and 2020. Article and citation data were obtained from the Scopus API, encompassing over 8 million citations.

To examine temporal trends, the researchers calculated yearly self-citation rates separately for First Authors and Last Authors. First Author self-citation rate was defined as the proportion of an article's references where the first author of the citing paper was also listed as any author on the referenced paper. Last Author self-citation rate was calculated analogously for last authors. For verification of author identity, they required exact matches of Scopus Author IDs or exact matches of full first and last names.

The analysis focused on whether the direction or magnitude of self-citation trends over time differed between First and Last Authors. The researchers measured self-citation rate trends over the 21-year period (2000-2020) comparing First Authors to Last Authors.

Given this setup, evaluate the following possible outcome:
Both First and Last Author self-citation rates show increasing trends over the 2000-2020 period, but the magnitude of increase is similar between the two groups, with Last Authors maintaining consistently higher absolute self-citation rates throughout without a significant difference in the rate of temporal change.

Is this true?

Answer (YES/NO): NO